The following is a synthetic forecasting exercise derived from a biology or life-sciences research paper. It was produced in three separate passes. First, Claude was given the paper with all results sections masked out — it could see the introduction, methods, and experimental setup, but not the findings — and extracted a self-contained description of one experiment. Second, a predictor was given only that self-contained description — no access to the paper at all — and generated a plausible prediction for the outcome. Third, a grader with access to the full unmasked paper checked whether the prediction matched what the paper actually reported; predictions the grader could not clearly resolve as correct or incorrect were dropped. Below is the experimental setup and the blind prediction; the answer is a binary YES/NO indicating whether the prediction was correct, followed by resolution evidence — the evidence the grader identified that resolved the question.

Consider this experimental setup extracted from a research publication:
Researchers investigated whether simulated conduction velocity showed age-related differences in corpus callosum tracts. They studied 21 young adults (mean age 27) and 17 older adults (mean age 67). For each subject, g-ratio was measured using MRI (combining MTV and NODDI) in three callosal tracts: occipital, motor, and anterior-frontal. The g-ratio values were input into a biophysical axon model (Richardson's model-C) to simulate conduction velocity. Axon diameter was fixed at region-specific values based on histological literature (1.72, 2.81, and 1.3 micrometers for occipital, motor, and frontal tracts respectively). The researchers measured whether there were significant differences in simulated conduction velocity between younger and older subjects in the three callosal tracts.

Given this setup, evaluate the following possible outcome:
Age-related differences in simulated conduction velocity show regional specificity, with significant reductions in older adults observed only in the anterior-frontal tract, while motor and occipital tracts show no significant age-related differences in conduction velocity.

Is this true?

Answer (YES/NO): NO